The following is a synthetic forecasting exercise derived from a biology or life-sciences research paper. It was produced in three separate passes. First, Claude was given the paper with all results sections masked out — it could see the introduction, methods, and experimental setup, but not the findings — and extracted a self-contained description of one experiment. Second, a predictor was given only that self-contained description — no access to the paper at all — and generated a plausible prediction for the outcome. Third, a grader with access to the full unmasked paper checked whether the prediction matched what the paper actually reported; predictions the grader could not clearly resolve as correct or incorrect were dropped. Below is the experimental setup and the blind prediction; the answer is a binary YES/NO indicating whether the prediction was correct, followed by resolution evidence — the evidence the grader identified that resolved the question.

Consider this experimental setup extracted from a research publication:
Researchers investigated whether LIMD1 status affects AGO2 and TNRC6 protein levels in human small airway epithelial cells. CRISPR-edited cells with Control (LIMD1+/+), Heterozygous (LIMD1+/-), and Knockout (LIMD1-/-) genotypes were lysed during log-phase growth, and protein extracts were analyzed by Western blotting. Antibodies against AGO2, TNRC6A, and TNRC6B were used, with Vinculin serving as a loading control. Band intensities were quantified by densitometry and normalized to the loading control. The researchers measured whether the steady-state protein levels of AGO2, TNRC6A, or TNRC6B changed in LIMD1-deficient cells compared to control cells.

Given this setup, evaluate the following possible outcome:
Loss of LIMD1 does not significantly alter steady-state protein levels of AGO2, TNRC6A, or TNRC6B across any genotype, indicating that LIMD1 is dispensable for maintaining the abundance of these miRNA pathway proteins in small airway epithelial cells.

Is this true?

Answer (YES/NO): NO